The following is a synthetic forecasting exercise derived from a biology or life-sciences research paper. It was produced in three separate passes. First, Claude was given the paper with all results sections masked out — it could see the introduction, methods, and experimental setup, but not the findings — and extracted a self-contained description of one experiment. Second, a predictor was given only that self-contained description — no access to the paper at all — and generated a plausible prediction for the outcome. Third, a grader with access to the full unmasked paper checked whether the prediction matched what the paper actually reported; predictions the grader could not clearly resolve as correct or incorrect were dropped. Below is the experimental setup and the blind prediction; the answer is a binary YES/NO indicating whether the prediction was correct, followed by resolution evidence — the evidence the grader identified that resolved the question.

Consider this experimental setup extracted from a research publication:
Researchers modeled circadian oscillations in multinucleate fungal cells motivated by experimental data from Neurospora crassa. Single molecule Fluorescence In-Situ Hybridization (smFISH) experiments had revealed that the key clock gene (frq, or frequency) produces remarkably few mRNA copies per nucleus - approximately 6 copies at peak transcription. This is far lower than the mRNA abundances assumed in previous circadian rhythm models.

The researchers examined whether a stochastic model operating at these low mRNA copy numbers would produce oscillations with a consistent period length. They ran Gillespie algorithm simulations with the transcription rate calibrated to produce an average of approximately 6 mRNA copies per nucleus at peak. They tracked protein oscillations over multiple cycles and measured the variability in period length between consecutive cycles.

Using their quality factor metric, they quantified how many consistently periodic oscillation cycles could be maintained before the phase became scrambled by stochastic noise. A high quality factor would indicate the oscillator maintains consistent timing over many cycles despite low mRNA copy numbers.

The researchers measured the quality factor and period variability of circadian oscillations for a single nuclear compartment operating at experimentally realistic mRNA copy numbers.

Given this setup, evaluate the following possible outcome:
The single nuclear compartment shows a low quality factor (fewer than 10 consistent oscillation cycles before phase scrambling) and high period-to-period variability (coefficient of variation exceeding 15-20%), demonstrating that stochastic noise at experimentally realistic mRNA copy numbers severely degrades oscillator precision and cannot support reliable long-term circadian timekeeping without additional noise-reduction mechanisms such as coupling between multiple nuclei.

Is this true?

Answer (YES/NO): NO